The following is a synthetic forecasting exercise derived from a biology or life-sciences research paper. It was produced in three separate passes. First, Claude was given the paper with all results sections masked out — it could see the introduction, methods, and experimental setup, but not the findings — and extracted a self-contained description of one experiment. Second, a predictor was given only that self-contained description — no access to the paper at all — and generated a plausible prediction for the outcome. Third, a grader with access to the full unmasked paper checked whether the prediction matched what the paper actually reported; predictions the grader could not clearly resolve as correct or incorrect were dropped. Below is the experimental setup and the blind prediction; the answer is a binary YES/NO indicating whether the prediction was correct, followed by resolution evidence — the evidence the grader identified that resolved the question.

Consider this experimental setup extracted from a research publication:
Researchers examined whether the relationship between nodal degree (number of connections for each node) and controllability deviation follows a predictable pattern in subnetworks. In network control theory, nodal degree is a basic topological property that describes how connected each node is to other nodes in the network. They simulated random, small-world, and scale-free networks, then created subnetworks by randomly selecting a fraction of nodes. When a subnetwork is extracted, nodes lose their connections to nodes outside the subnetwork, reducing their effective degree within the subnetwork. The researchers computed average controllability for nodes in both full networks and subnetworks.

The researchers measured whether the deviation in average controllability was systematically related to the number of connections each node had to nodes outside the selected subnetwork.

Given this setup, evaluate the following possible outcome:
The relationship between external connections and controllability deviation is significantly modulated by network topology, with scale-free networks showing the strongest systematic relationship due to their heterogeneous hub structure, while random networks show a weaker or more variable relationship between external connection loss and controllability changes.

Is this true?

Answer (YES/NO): NO